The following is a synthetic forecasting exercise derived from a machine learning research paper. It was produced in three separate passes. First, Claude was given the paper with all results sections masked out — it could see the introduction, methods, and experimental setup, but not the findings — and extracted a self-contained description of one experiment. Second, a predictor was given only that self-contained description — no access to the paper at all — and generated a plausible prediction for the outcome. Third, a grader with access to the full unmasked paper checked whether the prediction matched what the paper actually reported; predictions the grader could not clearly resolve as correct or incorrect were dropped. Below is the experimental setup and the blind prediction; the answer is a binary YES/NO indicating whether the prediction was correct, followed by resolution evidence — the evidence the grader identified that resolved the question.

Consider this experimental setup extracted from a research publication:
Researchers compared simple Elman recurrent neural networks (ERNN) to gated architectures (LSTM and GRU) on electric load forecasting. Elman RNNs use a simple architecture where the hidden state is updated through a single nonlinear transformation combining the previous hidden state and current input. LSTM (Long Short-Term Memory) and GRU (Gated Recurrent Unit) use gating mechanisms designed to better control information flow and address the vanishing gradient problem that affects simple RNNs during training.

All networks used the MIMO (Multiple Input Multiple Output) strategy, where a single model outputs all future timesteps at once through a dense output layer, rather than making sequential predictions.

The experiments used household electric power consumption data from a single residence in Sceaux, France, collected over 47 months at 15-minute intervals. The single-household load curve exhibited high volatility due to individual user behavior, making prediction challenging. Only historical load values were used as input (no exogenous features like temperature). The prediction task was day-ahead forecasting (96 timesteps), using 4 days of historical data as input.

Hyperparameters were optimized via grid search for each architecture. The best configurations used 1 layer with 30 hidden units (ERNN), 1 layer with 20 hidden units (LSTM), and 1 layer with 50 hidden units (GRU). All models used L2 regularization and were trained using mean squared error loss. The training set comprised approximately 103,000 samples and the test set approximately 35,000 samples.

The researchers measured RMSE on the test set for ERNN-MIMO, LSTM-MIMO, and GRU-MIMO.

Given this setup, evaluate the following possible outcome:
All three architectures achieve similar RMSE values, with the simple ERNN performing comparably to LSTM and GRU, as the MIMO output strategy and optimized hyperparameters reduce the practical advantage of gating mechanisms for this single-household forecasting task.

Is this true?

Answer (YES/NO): NO